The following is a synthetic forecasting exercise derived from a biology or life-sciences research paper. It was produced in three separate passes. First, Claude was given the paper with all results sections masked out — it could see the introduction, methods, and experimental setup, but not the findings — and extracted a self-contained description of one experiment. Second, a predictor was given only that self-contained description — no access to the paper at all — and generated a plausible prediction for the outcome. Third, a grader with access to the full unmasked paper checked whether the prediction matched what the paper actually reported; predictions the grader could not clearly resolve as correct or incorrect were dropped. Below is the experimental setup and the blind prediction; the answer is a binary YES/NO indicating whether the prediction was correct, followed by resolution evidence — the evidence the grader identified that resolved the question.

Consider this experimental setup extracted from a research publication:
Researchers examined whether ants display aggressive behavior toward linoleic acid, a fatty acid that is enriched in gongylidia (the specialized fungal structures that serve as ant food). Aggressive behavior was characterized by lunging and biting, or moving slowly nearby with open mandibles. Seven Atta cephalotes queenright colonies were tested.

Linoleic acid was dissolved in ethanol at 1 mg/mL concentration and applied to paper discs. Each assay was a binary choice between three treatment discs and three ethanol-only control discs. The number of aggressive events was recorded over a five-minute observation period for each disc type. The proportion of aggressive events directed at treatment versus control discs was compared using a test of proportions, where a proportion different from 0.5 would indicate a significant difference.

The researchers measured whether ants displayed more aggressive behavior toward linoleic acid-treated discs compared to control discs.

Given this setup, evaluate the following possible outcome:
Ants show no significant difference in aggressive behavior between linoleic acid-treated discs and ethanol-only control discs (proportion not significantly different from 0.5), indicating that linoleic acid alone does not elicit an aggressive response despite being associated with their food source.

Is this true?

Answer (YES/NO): YES